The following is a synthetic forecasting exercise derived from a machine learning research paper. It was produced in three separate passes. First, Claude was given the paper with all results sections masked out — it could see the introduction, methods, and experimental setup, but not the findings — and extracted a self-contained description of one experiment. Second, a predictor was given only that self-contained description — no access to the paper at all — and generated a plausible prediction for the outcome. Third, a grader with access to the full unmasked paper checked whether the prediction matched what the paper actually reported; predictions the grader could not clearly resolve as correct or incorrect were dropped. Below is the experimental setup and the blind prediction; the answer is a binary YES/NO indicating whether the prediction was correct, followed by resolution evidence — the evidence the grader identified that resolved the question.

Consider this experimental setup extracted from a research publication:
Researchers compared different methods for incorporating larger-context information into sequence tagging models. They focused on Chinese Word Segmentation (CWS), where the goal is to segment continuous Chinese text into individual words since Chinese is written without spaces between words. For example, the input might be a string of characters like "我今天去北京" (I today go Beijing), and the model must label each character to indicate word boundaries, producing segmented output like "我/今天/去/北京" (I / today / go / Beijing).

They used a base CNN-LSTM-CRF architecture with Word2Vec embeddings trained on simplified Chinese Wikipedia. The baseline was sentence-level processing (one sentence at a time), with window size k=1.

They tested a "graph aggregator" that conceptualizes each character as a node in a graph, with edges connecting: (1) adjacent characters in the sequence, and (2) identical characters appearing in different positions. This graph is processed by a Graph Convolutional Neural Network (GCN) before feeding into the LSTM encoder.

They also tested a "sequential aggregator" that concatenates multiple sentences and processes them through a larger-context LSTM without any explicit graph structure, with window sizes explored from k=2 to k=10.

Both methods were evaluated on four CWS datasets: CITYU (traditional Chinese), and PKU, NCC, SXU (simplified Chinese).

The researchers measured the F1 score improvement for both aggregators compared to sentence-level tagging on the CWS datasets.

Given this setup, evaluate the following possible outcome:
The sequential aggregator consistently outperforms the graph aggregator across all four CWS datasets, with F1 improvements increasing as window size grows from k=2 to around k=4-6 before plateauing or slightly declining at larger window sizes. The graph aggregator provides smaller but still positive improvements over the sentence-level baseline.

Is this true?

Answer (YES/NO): NO